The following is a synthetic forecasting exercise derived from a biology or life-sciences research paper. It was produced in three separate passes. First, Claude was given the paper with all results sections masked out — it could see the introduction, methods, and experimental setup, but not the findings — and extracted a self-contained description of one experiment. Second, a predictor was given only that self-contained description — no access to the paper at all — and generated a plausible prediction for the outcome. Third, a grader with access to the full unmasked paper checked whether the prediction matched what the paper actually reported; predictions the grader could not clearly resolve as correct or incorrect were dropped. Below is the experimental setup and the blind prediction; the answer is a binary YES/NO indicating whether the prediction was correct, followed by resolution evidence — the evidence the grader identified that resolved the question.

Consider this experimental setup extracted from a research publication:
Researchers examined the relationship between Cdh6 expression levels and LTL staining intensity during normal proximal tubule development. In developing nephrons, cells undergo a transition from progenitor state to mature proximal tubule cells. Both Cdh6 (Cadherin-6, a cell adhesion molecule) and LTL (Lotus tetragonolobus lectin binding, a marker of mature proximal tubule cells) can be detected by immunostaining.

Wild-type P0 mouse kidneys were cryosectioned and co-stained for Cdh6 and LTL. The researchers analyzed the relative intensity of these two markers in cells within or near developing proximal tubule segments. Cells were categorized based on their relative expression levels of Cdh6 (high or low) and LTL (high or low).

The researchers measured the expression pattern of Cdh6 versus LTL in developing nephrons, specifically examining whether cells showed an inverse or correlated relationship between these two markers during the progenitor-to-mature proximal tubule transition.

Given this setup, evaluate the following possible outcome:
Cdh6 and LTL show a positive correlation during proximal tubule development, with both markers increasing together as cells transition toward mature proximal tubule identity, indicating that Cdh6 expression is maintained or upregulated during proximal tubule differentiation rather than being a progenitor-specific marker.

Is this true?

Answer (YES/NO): NO